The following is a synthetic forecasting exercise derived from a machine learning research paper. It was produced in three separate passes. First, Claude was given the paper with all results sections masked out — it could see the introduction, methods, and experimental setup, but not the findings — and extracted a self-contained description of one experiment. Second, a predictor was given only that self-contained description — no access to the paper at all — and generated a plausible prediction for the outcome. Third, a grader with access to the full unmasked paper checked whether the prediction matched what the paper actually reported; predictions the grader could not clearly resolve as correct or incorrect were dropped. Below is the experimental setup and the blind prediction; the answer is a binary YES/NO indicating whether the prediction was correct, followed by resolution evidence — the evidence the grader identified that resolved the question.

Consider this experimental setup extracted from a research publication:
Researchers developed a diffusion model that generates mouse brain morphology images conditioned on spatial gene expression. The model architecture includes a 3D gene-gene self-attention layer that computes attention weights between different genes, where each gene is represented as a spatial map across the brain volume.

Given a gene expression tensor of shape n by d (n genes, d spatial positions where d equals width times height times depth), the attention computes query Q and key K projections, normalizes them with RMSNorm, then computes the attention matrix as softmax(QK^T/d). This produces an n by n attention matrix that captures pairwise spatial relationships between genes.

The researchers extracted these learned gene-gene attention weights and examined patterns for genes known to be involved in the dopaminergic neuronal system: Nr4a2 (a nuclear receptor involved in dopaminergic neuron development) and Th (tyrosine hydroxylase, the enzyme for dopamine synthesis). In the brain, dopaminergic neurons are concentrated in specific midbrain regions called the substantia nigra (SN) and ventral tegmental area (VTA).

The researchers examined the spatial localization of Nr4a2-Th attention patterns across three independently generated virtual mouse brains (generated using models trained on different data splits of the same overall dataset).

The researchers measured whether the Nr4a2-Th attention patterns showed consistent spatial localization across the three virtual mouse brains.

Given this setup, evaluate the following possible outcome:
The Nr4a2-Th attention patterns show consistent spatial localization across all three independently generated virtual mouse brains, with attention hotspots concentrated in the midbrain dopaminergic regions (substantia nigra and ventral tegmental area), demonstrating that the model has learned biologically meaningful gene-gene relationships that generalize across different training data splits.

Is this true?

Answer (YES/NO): YES